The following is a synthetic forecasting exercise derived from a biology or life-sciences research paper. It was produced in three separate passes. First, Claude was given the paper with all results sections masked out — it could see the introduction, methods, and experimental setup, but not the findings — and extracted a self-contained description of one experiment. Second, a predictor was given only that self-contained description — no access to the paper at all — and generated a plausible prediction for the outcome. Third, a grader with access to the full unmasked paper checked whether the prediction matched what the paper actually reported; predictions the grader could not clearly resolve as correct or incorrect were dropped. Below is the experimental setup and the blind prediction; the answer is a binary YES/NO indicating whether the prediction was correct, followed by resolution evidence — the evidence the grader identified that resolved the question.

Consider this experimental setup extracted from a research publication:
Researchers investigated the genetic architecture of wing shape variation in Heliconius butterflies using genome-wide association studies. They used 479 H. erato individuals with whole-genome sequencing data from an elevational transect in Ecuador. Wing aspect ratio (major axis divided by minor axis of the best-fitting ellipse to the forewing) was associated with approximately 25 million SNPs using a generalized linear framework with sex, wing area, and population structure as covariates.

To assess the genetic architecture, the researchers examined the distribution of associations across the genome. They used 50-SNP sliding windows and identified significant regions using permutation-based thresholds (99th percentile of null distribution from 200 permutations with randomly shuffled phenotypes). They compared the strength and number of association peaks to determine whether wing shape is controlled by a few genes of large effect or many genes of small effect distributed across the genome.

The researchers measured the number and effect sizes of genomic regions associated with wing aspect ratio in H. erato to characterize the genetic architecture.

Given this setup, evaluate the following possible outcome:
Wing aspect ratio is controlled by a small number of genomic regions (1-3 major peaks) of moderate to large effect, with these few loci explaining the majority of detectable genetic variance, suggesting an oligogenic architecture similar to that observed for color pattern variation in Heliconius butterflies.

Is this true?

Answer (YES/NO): NO